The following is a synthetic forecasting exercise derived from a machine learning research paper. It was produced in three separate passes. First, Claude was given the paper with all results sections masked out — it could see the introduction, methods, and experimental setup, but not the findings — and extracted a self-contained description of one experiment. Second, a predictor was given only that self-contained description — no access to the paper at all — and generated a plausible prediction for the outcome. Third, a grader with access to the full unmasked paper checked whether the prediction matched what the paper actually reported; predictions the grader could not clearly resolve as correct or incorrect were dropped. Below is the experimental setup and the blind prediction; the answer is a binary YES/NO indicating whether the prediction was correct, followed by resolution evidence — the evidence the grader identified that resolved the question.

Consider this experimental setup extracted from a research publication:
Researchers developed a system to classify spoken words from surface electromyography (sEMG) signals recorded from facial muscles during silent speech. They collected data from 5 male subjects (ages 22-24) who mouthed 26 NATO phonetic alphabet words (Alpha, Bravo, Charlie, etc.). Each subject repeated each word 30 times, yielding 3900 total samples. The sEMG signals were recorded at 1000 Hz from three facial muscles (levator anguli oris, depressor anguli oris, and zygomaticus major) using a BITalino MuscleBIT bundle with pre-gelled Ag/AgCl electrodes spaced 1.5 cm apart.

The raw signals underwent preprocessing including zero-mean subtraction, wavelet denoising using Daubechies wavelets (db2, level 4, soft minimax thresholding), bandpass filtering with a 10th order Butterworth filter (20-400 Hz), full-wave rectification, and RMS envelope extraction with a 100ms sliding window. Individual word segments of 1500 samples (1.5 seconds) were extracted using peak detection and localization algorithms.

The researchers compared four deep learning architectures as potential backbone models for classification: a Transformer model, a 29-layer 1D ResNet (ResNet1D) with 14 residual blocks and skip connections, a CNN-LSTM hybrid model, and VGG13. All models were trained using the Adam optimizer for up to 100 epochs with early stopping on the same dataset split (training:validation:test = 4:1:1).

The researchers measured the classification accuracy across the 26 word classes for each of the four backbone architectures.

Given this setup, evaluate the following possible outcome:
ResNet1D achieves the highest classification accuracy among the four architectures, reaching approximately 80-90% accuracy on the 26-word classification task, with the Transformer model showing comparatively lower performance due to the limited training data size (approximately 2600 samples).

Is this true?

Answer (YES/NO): YES